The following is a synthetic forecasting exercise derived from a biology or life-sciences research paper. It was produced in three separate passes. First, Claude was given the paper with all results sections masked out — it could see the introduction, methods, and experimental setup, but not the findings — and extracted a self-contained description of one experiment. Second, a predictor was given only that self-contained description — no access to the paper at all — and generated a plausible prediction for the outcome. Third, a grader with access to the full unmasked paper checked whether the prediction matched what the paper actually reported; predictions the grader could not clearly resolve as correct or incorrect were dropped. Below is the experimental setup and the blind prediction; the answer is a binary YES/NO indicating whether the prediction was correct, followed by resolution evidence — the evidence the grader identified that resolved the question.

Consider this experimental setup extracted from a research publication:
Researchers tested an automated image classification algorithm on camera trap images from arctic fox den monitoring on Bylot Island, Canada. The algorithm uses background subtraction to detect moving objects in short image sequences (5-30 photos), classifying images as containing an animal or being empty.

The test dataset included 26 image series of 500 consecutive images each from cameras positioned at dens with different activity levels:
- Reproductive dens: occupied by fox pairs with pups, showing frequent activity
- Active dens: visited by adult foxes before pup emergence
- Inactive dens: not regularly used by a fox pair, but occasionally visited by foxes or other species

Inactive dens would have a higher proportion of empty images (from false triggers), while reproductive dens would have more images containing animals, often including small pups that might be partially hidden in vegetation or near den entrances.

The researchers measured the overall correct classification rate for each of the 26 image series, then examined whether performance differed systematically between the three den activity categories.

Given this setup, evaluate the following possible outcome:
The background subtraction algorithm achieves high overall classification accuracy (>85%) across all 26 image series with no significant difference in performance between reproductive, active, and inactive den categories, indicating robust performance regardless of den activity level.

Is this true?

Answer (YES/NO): NO